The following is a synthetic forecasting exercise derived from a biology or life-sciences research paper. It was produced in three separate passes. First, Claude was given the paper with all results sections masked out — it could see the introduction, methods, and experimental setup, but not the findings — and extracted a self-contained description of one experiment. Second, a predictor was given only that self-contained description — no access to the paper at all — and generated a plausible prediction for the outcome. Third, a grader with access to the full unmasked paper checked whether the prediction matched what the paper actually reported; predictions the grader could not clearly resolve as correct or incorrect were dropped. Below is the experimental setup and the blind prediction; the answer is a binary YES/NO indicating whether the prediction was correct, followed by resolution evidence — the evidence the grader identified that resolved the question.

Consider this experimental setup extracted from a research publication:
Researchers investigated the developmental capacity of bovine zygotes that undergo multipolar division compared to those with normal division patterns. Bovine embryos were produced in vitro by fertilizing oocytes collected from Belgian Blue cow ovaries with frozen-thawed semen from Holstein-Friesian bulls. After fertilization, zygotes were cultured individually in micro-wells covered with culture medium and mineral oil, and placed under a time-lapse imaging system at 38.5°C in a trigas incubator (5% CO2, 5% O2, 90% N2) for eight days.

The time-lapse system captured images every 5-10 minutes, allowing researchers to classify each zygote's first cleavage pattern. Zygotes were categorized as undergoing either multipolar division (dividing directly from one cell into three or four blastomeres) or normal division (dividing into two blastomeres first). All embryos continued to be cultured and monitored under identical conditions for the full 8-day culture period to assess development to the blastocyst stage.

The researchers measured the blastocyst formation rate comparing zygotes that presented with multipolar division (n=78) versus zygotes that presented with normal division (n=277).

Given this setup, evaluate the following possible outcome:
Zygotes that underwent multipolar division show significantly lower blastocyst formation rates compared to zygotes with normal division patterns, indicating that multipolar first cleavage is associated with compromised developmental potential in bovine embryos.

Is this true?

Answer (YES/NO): YES